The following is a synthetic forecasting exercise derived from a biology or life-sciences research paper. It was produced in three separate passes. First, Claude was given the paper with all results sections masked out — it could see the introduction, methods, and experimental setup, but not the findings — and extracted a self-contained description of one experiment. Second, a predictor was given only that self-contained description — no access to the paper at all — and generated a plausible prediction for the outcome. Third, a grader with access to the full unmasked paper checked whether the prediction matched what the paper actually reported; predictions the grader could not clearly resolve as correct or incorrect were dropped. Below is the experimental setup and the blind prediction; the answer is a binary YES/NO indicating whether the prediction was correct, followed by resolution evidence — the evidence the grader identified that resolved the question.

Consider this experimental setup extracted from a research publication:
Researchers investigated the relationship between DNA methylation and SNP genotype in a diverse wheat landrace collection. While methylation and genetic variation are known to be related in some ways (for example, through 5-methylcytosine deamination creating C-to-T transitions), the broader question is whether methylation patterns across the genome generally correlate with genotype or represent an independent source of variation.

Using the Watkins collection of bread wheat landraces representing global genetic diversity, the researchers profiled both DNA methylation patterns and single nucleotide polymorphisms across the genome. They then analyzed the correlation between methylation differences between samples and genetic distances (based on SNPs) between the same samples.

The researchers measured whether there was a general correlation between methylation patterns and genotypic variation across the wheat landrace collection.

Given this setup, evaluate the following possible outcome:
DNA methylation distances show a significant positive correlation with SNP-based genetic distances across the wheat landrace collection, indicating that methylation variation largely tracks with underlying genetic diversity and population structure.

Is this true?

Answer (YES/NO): NO